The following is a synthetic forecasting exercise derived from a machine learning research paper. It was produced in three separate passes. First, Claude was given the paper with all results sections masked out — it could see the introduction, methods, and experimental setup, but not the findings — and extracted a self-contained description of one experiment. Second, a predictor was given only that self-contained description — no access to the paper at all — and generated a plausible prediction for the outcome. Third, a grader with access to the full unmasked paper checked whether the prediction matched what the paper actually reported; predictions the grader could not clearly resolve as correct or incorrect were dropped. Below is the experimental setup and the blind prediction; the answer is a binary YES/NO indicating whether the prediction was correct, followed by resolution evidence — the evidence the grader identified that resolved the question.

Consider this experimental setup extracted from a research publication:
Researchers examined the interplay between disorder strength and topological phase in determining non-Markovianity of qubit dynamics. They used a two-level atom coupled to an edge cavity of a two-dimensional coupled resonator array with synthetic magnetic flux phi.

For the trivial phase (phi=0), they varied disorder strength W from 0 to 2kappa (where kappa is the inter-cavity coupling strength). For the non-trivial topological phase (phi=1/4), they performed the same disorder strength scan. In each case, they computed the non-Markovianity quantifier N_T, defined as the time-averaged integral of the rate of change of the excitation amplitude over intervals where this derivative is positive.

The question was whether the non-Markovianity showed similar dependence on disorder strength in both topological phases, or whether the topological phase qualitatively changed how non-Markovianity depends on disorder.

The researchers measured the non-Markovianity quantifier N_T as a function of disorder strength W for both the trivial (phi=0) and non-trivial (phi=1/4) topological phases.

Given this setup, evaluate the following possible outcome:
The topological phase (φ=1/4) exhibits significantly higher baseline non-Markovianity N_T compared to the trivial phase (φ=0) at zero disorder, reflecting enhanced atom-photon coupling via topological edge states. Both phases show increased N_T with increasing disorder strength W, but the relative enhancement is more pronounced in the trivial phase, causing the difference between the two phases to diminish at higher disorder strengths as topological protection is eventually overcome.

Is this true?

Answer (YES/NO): NO